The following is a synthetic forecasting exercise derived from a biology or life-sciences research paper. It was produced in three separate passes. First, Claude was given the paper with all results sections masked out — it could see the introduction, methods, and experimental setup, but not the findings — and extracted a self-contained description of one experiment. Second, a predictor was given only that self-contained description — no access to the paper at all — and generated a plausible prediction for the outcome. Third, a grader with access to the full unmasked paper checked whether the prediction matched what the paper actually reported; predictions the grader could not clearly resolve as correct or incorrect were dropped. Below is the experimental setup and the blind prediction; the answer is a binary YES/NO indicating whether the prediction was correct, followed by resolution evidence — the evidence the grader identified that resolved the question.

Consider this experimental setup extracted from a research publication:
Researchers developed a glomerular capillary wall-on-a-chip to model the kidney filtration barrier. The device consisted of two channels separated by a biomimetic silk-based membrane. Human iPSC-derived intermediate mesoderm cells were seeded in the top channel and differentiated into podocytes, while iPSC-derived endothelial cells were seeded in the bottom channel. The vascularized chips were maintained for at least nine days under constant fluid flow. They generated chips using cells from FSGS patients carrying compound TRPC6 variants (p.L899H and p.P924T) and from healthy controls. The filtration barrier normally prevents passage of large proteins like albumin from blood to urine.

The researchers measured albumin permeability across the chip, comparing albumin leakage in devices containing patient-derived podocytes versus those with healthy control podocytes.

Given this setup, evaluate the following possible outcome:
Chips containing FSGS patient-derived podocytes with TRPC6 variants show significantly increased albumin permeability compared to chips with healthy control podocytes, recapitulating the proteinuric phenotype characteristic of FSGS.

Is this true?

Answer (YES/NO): YES